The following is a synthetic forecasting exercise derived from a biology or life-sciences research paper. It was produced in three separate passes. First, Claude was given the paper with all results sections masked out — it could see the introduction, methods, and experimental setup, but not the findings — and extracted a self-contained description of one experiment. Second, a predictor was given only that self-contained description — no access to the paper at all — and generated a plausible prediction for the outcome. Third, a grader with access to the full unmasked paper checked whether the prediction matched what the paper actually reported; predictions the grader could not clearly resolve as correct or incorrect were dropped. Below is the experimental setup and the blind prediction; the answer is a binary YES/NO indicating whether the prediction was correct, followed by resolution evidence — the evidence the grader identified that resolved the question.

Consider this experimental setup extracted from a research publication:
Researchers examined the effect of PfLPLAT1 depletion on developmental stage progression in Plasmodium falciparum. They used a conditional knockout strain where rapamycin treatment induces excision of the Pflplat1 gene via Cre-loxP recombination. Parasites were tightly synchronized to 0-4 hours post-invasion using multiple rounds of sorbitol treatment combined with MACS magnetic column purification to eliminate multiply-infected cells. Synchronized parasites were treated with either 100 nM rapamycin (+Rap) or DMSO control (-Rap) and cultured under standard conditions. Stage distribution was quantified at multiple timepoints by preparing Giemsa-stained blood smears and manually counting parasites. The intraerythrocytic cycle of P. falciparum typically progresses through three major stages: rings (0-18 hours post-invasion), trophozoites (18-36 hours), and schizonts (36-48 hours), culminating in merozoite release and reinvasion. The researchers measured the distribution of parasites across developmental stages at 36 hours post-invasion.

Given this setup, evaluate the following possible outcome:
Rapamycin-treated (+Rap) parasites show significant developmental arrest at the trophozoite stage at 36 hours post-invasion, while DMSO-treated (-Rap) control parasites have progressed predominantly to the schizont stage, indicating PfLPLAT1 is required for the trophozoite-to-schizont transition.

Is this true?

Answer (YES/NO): YES